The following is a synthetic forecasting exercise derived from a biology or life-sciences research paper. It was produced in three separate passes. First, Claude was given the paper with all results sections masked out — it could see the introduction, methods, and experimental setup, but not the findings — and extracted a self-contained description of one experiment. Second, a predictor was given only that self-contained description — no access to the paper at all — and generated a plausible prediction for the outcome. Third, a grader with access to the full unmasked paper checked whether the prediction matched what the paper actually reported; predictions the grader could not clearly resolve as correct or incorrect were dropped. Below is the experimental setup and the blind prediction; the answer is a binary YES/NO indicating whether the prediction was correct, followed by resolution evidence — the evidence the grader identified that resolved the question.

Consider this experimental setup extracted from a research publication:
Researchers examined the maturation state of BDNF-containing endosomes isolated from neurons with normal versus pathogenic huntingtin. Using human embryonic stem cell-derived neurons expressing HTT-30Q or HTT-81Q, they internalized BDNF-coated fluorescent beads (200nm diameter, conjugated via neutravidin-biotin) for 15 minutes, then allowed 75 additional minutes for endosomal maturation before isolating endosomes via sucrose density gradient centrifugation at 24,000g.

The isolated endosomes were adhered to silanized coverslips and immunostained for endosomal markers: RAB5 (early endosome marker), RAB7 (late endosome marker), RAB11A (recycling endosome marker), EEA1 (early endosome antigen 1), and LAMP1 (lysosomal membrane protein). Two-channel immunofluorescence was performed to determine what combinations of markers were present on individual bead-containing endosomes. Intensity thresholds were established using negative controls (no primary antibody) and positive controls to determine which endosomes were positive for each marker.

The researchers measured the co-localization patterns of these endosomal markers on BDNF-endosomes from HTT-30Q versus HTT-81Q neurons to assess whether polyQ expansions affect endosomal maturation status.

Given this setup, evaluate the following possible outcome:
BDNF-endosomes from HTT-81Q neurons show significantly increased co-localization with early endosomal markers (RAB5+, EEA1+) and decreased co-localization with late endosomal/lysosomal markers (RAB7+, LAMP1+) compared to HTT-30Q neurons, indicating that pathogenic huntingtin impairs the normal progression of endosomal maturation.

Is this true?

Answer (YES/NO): NO